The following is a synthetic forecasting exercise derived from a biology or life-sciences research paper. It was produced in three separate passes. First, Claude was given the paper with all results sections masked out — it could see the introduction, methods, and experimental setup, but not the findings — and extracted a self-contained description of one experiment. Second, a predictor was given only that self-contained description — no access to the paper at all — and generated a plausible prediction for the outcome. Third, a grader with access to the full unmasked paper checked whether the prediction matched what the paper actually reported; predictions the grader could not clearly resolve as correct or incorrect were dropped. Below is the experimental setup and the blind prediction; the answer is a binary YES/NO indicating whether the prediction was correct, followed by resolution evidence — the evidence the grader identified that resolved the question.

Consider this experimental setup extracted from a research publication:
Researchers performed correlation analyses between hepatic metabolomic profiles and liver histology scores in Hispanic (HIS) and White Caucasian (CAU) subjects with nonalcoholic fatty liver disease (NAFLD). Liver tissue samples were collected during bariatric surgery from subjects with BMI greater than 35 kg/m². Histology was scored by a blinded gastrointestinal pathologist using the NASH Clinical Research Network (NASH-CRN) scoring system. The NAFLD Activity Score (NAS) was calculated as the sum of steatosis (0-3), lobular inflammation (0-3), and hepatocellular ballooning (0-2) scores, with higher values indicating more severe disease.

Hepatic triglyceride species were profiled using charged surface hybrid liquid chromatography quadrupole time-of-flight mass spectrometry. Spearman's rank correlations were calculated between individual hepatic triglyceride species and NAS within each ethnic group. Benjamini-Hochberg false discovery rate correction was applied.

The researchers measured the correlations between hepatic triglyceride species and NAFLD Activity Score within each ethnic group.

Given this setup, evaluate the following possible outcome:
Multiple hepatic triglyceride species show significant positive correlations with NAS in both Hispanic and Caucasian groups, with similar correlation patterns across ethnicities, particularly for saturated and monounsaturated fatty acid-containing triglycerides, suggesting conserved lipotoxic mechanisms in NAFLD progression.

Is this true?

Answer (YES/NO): NO